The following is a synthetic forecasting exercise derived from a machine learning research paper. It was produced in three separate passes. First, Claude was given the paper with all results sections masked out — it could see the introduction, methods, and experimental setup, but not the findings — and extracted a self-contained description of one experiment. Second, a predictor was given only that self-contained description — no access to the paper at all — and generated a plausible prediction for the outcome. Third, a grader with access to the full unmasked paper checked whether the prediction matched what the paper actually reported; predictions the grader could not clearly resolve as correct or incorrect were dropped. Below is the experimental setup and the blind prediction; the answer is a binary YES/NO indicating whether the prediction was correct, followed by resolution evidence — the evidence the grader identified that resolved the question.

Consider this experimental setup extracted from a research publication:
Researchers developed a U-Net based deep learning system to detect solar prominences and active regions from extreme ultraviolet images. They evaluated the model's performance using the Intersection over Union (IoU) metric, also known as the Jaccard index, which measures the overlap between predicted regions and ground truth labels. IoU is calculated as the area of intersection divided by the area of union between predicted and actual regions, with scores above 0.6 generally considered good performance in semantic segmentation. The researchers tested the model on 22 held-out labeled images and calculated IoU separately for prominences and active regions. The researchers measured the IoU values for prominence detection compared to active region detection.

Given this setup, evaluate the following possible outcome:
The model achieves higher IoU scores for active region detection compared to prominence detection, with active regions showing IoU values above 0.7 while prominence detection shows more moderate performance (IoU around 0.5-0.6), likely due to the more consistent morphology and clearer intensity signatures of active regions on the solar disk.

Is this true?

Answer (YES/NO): NO